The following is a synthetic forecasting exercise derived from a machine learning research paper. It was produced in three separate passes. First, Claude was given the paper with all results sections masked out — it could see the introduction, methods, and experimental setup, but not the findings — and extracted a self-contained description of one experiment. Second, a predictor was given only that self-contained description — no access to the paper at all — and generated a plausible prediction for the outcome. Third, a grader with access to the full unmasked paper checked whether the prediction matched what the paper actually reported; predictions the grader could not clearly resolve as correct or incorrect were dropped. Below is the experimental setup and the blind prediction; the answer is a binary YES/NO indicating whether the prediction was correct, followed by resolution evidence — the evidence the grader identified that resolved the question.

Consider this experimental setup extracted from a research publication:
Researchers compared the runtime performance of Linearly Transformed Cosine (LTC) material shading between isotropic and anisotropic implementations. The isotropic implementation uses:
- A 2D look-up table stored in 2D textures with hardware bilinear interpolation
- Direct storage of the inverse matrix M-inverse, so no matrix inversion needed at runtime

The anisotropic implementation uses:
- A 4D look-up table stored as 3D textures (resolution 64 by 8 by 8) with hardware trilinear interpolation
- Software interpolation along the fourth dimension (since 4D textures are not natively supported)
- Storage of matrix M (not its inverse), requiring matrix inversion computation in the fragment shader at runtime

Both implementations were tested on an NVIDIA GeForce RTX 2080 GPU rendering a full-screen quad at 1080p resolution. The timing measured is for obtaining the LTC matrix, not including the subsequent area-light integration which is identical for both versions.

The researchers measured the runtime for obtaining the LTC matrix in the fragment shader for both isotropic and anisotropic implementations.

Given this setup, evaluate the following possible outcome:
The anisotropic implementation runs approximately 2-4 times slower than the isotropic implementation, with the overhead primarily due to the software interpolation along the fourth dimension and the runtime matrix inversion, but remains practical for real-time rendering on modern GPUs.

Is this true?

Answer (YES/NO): YES